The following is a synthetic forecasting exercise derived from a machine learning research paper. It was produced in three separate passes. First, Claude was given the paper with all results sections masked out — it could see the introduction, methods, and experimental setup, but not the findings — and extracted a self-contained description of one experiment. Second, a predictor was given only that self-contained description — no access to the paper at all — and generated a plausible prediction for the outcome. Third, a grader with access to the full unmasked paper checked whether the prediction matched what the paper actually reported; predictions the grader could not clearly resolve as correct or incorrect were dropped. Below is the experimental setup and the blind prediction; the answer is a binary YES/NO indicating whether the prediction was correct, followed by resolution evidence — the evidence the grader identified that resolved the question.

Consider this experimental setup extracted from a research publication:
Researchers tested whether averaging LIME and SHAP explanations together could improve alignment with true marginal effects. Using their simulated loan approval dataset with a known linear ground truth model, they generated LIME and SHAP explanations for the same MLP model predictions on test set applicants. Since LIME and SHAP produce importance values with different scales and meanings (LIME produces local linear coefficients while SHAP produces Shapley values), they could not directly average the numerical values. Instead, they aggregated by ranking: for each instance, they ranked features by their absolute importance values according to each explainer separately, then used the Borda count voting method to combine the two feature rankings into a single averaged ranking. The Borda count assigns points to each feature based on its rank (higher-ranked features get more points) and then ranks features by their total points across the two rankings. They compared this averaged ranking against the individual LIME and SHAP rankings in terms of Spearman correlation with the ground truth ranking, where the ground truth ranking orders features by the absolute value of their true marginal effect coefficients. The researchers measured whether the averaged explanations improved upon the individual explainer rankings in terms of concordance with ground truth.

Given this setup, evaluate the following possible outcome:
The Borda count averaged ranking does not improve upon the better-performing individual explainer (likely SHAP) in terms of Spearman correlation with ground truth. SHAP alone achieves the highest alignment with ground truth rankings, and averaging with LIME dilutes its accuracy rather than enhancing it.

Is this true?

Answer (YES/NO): NO